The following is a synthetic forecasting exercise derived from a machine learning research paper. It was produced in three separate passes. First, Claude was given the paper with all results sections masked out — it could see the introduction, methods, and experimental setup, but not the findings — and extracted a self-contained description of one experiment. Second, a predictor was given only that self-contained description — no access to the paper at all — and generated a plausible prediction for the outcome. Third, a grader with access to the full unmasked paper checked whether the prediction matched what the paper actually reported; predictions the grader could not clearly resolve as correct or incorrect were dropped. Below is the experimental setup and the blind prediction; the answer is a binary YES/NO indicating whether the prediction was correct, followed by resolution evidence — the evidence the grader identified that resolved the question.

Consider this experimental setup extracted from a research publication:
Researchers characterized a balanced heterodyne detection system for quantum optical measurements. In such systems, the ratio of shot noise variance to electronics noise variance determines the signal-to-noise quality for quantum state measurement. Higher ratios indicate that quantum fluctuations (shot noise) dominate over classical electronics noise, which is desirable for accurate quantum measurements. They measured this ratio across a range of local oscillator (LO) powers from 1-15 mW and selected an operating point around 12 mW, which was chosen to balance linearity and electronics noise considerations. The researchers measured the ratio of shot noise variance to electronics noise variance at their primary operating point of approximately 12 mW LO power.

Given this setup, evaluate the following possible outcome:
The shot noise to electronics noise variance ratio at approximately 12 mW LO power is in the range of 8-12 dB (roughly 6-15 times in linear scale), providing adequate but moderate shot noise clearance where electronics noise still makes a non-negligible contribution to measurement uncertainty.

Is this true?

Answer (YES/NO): NO